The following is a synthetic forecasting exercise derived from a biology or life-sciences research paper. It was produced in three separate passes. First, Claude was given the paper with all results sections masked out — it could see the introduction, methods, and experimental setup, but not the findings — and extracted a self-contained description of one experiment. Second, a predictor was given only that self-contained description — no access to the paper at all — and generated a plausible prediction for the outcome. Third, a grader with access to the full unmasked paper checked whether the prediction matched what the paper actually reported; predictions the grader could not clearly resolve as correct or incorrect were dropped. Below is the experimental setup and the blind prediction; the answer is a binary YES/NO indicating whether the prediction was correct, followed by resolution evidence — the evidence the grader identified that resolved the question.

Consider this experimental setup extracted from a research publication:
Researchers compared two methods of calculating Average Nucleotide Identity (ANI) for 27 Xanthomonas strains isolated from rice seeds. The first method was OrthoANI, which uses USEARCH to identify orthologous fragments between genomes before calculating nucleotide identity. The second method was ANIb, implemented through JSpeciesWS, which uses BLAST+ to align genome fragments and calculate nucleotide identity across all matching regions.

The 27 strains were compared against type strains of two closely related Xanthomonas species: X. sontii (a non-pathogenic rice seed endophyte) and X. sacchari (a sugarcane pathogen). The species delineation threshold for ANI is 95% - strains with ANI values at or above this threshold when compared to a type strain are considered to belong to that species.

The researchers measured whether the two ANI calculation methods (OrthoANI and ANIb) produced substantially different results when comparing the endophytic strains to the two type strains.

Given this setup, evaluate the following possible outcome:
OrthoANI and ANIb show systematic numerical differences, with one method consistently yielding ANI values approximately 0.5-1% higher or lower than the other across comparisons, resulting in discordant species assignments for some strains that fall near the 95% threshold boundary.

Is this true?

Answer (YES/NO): NO